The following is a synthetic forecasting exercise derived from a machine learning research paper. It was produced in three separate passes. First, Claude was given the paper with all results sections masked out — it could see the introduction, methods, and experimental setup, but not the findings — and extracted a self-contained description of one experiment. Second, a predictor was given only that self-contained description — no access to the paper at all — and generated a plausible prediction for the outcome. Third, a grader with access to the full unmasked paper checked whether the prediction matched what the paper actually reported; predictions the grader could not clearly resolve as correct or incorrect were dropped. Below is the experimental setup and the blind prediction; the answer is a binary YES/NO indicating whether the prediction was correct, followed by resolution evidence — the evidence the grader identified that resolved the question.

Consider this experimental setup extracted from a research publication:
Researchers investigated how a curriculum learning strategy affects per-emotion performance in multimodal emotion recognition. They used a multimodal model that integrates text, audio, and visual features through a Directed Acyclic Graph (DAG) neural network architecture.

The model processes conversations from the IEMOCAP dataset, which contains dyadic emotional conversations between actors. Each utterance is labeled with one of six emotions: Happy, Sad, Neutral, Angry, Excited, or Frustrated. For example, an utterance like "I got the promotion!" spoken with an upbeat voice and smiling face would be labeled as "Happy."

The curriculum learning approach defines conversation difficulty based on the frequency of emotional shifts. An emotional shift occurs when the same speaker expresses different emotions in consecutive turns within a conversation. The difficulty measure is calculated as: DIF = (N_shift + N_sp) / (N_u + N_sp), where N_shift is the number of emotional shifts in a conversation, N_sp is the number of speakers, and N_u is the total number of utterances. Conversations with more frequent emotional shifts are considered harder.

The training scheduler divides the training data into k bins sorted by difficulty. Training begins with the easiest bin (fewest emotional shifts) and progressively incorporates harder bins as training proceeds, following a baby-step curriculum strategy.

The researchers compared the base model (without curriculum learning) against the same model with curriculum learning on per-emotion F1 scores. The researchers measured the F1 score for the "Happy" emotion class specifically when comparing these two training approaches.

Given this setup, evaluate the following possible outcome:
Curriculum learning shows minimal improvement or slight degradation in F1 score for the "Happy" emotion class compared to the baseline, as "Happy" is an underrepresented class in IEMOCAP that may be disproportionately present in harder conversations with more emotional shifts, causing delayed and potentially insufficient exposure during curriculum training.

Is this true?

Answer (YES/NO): NO